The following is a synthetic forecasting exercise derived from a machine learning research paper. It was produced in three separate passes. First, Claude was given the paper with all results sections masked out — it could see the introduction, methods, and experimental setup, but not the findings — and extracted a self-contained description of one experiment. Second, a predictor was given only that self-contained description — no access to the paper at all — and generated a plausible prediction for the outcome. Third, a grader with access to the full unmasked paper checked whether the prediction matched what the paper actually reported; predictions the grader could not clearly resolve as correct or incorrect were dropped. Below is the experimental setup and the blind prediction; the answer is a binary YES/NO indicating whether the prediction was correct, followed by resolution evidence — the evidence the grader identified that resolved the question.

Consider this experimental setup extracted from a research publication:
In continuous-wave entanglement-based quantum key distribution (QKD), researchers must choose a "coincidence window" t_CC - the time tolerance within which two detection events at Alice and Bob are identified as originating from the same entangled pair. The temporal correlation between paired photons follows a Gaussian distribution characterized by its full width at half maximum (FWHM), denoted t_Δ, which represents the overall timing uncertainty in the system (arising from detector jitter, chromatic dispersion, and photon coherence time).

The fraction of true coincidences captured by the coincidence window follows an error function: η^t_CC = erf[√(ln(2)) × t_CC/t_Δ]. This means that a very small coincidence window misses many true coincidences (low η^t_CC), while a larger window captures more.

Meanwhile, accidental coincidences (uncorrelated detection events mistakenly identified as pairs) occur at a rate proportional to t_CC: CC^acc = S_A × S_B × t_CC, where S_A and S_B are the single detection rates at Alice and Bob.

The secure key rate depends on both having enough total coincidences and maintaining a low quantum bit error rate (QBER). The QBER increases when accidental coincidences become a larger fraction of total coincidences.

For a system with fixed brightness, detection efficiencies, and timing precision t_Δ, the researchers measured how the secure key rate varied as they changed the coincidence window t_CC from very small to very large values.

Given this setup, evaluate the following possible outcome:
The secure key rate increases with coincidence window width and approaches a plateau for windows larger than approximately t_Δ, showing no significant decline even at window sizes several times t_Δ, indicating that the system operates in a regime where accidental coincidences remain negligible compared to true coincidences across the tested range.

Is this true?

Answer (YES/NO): NO